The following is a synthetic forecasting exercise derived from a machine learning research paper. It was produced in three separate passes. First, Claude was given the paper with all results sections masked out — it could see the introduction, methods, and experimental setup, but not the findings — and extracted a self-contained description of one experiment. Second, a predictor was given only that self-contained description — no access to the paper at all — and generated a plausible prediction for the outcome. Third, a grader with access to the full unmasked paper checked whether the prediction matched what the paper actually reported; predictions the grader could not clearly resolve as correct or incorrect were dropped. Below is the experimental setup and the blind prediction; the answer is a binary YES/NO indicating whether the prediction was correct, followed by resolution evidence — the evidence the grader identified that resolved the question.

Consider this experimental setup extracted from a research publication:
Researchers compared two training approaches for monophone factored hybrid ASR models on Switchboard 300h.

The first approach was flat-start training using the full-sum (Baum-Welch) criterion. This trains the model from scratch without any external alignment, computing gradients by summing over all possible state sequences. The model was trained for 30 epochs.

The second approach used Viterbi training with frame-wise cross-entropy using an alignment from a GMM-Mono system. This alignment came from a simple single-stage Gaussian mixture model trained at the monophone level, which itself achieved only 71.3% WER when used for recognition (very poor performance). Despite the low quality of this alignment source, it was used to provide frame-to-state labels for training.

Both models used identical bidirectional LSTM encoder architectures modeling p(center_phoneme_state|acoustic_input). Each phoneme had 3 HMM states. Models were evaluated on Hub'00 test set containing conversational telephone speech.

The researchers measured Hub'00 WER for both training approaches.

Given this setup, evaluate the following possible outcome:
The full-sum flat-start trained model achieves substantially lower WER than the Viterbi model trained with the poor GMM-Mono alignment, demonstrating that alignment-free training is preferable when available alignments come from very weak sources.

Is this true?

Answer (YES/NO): NO